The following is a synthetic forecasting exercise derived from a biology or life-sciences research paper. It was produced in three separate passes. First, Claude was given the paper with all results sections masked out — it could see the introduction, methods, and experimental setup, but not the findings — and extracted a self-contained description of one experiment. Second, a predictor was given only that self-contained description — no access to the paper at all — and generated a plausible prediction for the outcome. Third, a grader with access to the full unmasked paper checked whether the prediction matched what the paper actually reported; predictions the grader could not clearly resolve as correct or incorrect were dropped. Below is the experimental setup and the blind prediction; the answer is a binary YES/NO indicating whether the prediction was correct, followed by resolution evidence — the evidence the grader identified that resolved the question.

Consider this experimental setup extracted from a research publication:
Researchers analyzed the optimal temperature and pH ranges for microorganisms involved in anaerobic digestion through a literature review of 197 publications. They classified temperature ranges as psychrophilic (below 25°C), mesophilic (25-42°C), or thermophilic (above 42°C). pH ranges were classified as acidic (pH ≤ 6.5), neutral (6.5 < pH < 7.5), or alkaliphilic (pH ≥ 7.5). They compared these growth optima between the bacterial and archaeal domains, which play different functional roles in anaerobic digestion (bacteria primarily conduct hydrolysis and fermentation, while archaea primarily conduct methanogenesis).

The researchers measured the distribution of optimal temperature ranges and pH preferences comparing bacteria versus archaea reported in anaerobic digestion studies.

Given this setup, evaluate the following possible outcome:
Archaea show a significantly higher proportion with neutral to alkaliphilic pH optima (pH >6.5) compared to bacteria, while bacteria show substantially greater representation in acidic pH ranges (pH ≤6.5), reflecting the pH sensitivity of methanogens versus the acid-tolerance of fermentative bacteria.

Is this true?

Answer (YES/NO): YES